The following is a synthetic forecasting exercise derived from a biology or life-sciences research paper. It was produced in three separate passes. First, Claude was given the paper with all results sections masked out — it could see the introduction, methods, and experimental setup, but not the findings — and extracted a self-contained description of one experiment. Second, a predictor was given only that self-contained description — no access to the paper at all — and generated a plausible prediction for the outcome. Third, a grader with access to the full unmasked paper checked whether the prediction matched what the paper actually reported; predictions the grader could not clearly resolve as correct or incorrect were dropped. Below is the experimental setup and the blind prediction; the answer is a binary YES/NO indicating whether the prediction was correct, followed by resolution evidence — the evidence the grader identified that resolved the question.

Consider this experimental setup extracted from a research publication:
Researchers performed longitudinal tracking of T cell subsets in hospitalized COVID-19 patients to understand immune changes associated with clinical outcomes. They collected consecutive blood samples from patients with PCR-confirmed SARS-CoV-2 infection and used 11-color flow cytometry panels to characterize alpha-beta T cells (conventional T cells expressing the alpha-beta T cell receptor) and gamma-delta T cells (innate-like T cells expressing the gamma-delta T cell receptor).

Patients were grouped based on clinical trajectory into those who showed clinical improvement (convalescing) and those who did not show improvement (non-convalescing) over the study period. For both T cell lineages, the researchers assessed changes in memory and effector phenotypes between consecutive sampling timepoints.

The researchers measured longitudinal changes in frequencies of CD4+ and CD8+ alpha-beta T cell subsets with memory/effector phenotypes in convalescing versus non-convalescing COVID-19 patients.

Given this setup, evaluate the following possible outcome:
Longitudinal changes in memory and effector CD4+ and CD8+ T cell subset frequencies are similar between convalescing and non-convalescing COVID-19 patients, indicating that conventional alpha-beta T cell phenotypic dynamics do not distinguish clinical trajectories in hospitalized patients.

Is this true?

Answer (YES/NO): NO